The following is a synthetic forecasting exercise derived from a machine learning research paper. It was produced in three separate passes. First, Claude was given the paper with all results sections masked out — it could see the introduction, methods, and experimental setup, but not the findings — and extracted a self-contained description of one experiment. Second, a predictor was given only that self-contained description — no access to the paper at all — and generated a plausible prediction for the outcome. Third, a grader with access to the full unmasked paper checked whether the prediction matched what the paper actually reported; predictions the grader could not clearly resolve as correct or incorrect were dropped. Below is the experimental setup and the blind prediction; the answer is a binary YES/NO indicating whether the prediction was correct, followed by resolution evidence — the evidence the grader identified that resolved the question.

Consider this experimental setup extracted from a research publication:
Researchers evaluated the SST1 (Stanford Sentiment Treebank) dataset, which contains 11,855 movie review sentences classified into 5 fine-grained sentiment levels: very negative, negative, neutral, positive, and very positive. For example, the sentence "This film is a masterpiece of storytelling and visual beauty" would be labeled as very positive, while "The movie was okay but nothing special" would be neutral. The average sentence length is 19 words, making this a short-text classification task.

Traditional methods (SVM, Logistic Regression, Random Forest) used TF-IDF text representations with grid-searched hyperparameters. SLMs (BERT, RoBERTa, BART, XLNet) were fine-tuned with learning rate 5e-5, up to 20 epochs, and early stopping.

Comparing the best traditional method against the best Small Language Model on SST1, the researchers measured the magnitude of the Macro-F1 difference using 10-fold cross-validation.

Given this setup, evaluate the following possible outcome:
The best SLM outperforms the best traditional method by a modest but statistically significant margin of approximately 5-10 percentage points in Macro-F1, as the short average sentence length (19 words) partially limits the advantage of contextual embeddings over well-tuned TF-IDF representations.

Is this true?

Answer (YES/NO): NO